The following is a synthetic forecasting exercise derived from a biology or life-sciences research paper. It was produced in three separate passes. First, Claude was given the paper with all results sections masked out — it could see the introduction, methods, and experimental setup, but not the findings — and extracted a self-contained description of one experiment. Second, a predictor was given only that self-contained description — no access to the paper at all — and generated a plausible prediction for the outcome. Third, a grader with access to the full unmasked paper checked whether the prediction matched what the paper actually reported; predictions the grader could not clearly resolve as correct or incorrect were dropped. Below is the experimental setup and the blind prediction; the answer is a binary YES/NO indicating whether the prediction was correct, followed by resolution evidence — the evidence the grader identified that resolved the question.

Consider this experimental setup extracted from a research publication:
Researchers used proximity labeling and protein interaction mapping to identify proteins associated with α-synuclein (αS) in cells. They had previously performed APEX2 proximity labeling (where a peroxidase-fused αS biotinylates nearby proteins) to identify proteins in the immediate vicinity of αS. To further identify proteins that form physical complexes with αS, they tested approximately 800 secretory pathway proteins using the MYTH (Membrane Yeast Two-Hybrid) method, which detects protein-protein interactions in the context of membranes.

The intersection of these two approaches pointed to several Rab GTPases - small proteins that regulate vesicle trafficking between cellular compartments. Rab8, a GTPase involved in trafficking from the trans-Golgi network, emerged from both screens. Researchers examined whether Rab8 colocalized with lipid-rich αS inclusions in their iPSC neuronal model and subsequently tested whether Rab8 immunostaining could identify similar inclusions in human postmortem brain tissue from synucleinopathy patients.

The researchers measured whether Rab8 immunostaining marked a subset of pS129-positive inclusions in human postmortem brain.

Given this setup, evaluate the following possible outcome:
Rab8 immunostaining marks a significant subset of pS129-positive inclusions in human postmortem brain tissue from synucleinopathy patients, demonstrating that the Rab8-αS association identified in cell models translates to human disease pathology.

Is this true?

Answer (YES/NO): YES